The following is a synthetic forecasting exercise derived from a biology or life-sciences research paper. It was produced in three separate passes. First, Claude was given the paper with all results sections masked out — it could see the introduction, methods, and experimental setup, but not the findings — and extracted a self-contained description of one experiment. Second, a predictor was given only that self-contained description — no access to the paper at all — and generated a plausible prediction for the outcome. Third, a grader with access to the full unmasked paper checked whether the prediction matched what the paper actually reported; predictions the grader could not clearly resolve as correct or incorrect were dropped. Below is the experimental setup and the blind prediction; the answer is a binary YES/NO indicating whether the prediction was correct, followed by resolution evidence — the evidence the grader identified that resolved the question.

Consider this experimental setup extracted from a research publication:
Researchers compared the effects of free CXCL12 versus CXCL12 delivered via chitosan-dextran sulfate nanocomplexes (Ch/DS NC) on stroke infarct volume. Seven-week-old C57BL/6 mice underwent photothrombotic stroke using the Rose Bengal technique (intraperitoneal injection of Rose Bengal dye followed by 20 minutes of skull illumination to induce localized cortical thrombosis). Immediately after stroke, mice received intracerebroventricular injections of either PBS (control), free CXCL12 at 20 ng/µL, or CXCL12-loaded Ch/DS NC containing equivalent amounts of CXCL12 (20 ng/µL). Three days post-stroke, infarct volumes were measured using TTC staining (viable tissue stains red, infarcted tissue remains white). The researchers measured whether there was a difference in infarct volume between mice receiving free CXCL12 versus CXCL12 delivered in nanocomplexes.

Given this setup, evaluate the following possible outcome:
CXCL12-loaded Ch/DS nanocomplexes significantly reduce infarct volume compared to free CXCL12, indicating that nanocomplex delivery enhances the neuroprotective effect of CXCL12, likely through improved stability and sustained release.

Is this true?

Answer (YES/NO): NO